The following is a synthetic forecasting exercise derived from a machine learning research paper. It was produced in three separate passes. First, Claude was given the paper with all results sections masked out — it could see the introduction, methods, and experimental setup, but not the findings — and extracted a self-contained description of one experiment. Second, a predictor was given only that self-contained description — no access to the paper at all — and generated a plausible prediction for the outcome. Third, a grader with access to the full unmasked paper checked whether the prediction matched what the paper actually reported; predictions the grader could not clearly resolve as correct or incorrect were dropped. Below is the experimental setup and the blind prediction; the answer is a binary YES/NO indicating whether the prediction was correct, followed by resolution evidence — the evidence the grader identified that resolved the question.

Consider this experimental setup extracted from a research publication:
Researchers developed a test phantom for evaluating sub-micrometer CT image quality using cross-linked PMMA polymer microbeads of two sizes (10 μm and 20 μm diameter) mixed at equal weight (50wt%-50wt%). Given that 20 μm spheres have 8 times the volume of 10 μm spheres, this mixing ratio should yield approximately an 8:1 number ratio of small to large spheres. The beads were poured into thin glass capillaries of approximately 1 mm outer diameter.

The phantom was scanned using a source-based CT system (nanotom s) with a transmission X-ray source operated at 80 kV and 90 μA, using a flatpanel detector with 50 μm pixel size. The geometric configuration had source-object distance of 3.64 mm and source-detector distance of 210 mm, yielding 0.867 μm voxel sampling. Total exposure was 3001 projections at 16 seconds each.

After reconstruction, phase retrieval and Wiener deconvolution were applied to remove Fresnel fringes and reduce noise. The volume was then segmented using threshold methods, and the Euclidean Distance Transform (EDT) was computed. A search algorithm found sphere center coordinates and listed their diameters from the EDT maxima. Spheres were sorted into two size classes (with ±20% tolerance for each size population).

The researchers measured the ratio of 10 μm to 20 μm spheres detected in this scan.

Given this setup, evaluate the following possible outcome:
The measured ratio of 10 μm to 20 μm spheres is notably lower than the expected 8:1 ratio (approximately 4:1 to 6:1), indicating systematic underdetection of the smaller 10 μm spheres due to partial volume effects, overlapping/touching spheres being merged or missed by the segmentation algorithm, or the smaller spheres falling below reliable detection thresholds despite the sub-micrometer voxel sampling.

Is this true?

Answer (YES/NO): NO